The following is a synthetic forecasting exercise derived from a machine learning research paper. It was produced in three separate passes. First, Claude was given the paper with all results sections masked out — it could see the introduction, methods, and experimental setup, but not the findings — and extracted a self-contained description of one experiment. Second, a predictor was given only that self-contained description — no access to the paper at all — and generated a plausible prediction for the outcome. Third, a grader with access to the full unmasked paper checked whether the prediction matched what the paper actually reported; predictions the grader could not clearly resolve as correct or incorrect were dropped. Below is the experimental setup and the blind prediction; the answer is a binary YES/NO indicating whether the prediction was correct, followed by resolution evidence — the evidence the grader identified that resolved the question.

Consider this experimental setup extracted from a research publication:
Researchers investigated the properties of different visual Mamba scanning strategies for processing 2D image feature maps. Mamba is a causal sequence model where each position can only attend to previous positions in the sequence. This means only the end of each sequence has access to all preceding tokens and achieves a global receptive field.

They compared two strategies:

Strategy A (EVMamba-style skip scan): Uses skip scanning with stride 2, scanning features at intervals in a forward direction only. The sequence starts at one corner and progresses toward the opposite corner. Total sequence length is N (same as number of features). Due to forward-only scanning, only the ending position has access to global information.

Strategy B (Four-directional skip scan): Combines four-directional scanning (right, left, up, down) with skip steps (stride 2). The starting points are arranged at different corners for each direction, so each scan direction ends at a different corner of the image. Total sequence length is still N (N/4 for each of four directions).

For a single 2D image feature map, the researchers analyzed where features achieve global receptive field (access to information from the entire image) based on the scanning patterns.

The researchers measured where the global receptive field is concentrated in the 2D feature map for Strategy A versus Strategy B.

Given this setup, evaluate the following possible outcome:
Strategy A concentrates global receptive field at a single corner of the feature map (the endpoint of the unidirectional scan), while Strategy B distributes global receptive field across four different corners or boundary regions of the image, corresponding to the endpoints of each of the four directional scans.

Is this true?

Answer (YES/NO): YES